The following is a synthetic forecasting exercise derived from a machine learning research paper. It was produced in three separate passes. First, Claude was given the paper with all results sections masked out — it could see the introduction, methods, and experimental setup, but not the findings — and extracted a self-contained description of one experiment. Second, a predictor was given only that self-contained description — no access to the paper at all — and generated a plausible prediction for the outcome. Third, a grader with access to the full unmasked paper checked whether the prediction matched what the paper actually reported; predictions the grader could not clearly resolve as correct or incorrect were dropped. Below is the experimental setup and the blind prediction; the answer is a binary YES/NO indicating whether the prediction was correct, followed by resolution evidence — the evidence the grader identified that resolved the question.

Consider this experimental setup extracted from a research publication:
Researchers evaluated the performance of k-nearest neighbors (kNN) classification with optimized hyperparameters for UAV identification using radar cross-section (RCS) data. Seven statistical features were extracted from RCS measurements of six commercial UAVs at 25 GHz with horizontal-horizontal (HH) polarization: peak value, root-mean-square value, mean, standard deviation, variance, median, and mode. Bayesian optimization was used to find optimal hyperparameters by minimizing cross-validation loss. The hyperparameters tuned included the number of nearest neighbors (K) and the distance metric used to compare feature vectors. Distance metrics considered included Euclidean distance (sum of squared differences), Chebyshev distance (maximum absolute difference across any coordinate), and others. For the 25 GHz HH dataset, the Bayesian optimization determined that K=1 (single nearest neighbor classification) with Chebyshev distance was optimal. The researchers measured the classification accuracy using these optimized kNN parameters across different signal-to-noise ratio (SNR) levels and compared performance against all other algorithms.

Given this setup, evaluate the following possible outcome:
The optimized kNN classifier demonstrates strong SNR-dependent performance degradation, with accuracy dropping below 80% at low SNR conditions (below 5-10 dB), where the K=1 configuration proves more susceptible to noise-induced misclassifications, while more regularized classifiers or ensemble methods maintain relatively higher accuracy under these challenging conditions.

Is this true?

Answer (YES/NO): NO